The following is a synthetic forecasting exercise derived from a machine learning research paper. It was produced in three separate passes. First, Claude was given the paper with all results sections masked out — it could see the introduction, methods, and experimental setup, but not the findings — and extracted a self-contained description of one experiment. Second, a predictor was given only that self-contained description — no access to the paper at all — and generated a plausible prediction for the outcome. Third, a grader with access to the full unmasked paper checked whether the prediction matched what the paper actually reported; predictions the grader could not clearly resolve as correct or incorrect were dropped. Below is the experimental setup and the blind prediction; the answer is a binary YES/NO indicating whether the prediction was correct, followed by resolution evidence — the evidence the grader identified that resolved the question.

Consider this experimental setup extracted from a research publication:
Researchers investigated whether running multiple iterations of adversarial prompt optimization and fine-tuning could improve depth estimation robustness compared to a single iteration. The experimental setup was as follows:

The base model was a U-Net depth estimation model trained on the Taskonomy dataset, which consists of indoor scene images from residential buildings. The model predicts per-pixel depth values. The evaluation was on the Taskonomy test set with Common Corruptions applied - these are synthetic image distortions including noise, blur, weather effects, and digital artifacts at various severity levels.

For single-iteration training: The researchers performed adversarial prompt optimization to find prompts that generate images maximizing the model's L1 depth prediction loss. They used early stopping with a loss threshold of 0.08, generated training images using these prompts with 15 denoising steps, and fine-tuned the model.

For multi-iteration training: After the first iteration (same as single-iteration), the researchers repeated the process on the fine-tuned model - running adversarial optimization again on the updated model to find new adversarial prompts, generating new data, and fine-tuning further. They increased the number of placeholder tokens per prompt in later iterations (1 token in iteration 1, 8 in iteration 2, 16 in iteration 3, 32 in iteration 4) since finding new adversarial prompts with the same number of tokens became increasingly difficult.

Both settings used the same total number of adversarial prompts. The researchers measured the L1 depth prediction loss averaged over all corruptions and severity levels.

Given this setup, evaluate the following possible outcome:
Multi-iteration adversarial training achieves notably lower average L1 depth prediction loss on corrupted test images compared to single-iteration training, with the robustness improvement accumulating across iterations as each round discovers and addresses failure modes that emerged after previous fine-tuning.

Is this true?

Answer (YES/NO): NO